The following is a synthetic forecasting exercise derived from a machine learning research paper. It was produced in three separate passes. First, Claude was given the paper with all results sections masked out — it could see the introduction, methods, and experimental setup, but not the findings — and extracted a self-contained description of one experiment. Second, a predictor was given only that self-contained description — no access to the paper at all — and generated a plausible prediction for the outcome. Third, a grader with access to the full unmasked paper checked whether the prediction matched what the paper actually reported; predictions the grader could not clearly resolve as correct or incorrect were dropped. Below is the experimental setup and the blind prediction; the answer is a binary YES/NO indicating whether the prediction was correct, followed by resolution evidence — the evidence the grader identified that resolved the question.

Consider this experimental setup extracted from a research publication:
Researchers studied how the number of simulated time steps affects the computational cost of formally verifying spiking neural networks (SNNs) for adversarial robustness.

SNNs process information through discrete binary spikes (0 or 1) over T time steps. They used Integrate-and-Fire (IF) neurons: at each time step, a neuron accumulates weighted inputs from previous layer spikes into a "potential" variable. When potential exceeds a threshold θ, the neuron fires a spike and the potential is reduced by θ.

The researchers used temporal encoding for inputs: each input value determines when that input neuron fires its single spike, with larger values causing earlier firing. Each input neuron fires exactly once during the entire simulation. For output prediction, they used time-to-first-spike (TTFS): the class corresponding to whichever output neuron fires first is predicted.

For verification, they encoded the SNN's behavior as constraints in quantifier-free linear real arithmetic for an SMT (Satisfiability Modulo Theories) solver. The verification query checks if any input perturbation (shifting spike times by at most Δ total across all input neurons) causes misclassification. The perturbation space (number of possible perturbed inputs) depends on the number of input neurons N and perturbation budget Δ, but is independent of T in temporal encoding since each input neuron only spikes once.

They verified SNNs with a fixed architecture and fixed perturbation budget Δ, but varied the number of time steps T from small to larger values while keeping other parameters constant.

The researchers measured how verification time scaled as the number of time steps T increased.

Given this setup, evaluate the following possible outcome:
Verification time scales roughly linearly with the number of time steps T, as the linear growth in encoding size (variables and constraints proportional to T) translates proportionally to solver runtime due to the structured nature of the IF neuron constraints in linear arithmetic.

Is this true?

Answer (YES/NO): NO